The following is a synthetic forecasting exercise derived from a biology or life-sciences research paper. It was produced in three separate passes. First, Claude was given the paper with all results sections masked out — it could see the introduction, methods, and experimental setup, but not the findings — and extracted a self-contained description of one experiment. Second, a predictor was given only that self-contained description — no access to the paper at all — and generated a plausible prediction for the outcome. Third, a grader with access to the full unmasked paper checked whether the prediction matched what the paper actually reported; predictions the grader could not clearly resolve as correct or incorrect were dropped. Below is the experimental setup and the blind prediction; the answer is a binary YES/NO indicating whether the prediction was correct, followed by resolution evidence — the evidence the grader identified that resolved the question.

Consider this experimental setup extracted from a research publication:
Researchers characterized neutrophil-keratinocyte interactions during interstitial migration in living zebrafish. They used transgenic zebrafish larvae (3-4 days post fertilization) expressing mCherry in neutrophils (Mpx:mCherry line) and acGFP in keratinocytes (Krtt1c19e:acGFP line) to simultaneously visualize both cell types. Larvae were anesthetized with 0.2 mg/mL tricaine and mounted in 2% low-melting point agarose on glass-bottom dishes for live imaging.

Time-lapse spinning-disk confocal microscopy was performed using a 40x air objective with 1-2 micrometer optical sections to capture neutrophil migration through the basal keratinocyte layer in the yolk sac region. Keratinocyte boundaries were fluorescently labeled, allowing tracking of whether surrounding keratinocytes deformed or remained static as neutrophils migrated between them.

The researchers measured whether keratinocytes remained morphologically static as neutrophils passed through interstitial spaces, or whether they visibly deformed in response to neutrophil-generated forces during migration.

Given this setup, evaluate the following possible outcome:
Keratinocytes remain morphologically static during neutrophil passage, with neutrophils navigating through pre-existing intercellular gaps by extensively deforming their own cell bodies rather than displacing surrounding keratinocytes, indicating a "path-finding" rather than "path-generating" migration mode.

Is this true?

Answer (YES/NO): NO